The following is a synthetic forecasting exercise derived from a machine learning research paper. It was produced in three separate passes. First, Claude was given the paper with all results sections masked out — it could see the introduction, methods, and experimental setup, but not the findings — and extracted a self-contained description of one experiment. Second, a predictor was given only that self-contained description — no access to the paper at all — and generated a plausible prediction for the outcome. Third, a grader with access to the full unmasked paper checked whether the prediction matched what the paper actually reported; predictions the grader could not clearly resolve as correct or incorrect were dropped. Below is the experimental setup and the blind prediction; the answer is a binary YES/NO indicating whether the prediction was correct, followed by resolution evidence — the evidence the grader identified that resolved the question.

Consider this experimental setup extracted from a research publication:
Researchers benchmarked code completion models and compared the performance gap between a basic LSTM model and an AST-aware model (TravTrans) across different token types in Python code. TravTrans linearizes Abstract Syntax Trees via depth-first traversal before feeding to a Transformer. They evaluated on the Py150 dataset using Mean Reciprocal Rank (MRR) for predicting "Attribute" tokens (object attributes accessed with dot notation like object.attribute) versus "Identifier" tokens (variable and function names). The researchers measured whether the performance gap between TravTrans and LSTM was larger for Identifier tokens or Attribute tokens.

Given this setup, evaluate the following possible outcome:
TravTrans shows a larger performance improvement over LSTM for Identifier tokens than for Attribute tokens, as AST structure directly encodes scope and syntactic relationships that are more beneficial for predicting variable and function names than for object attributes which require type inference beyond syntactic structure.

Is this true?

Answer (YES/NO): YES